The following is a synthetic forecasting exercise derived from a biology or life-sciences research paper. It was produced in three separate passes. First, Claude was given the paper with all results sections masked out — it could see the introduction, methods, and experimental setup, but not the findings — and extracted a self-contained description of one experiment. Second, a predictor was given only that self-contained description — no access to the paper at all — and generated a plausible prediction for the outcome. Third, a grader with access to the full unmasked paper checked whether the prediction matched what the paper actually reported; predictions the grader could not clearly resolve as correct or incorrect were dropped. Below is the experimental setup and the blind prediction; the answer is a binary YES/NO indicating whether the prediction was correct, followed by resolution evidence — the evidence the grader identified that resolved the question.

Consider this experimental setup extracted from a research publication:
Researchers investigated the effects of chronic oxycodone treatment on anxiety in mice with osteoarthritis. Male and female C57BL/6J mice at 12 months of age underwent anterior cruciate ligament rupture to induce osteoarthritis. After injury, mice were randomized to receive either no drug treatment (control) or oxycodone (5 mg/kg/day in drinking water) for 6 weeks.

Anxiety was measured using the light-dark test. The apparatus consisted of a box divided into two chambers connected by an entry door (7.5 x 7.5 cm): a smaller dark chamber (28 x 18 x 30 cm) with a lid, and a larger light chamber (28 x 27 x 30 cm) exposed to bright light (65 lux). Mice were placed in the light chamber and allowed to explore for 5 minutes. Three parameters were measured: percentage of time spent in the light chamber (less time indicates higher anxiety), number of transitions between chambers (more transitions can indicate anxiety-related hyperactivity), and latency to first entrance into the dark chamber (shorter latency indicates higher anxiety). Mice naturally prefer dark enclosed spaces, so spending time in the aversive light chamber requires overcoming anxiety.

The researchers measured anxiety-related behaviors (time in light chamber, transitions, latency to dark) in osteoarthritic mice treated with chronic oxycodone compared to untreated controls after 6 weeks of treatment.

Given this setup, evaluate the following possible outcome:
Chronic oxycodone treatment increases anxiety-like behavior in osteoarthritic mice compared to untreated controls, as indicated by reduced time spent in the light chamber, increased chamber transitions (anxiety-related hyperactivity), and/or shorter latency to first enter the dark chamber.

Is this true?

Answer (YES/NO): NO